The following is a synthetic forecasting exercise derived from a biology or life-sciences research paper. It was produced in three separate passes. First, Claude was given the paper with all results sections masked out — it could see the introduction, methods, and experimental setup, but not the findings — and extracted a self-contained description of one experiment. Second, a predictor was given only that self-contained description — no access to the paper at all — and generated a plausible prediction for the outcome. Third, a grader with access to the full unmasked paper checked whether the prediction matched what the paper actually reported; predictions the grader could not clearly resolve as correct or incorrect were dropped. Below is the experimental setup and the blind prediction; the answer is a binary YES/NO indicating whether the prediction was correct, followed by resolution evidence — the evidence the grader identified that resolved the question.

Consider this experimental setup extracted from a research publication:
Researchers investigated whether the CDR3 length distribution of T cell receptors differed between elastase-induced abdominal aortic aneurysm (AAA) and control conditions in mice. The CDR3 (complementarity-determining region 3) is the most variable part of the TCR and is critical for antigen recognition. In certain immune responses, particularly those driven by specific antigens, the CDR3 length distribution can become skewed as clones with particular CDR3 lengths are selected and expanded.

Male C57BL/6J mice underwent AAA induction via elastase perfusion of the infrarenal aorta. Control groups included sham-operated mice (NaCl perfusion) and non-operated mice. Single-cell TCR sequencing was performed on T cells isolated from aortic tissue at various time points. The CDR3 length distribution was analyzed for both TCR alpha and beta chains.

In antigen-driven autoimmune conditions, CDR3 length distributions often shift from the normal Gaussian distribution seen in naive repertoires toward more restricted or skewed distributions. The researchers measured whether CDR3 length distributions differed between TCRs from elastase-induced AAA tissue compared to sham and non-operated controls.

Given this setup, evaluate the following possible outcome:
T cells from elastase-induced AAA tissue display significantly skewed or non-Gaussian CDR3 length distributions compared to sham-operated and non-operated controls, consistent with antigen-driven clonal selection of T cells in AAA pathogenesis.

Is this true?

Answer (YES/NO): NO